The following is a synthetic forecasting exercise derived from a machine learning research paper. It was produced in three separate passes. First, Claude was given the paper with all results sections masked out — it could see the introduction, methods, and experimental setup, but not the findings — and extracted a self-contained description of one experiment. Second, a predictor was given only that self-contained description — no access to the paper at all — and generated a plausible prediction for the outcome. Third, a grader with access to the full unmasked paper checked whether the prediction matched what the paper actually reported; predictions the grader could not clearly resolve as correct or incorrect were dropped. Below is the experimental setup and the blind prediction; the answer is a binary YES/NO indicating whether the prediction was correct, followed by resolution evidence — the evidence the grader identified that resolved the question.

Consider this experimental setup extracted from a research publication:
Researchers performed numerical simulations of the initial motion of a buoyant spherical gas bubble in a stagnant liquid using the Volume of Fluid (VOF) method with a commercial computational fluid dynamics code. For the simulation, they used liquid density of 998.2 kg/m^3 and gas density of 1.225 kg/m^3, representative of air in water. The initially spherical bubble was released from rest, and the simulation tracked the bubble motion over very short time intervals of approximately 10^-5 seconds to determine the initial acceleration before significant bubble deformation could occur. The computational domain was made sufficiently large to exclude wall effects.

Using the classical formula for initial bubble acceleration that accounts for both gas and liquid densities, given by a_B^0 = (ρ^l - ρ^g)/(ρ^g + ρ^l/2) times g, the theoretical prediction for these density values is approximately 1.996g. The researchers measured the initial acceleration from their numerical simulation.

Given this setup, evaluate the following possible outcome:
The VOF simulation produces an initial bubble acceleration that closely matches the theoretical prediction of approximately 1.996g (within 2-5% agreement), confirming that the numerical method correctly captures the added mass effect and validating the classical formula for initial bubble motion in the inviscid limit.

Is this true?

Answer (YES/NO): YES